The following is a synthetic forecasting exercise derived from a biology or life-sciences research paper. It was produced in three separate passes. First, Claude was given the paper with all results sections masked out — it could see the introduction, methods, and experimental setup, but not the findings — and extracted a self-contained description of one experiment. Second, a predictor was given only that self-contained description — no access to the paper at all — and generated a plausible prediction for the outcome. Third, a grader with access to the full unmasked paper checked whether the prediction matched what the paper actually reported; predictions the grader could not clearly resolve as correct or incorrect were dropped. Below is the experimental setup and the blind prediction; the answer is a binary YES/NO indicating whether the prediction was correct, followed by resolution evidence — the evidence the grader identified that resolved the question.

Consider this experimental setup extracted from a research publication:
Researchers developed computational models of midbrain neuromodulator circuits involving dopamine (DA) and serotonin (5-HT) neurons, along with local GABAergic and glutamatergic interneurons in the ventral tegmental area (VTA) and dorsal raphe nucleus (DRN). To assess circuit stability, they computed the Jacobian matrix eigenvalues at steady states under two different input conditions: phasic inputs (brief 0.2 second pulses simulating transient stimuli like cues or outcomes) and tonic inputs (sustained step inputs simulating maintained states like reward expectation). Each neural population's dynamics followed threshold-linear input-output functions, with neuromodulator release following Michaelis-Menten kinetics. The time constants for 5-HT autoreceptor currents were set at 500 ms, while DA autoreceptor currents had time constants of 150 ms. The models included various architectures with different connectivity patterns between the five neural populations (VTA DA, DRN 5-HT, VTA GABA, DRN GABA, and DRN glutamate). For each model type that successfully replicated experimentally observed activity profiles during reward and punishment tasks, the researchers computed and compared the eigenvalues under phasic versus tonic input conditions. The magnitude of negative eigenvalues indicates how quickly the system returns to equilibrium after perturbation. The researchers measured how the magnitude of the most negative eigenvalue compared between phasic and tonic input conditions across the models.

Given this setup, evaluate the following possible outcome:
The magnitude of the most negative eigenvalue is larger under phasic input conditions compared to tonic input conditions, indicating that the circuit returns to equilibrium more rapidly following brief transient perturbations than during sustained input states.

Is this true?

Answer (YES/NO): YES